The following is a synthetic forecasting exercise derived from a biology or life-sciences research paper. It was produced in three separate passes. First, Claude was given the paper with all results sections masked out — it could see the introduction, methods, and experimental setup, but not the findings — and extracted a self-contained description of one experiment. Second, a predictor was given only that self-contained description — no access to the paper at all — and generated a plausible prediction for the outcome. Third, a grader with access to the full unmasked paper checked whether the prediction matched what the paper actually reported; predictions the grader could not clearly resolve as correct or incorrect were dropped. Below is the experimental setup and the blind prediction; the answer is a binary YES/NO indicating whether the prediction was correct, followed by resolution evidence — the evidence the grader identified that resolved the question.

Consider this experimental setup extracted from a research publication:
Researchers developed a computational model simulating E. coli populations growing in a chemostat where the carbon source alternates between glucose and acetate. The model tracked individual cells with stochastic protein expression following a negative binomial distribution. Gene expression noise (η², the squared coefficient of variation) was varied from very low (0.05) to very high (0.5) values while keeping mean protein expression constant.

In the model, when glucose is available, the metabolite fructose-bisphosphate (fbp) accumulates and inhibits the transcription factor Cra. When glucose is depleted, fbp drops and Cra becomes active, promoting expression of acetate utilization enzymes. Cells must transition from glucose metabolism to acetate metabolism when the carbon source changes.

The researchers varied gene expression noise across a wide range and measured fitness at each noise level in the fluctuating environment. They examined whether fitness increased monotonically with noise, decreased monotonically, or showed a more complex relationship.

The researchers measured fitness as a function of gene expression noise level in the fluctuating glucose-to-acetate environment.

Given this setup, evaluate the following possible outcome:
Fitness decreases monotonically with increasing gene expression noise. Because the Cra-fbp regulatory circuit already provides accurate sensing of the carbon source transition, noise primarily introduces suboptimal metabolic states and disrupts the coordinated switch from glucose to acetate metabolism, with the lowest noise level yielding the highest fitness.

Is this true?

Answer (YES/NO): NO